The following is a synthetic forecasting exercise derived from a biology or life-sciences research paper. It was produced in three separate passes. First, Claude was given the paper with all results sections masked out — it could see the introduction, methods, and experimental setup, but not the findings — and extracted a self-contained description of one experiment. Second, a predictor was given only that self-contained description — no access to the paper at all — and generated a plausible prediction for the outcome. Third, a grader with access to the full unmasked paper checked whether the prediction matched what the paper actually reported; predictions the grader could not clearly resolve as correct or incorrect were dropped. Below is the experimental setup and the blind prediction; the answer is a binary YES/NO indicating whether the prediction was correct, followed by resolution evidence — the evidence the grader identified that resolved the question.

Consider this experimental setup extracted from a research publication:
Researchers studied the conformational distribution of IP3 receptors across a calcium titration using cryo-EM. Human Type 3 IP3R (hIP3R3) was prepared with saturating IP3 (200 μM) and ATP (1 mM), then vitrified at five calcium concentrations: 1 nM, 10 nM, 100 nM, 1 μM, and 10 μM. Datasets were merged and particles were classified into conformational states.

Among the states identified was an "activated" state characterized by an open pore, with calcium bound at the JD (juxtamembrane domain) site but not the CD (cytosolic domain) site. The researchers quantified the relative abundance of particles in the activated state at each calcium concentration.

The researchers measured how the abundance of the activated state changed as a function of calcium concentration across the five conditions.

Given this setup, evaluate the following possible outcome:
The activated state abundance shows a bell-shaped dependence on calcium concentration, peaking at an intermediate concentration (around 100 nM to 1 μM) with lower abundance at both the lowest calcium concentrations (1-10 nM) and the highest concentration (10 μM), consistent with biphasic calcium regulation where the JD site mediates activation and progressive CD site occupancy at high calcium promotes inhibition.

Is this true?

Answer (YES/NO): YES